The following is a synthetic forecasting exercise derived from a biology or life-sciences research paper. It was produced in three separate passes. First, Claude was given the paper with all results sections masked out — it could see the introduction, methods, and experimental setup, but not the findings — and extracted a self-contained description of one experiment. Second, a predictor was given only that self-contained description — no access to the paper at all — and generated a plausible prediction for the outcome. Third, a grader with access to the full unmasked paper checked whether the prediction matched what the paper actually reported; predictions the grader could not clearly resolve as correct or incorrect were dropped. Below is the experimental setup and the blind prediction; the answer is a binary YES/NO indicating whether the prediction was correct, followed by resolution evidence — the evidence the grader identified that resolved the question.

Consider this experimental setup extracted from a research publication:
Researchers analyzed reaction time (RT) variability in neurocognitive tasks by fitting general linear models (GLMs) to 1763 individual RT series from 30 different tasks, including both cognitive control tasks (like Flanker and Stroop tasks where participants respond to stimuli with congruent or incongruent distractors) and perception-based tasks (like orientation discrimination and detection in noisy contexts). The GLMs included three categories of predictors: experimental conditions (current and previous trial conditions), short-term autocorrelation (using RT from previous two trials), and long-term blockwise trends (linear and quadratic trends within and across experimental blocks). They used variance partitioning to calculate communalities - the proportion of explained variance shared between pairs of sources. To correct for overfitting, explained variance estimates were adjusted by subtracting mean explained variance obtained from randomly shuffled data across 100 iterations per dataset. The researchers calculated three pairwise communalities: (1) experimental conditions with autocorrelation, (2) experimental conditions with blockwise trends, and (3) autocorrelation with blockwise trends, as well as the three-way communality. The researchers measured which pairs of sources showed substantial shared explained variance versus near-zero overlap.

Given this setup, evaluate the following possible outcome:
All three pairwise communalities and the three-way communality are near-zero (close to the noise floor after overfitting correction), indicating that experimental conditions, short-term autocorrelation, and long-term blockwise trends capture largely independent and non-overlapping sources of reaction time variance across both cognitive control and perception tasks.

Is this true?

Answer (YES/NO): NO